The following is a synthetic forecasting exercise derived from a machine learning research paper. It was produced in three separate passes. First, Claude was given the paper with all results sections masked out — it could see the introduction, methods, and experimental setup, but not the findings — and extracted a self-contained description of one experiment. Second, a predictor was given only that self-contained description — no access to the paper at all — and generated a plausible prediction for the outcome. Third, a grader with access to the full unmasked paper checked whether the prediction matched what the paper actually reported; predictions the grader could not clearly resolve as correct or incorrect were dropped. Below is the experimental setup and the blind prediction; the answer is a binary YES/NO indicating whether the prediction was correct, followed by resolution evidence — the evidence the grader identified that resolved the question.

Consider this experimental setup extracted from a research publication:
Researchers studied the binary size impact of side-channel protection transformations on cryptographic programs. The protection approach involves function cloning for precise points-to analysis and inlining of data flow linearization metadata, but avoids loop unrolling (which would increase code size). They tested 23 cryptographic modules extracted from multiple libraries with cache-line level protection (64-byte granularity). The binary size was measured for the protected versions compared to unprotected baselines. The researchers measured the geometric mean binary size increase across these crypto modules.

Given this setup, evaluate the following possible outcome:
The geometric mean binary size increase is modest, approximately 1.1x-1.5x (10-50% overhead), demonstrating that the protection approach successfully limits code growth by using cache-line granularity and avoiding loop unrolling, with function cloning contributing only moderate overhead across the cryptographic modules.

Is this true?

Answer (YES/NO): YES